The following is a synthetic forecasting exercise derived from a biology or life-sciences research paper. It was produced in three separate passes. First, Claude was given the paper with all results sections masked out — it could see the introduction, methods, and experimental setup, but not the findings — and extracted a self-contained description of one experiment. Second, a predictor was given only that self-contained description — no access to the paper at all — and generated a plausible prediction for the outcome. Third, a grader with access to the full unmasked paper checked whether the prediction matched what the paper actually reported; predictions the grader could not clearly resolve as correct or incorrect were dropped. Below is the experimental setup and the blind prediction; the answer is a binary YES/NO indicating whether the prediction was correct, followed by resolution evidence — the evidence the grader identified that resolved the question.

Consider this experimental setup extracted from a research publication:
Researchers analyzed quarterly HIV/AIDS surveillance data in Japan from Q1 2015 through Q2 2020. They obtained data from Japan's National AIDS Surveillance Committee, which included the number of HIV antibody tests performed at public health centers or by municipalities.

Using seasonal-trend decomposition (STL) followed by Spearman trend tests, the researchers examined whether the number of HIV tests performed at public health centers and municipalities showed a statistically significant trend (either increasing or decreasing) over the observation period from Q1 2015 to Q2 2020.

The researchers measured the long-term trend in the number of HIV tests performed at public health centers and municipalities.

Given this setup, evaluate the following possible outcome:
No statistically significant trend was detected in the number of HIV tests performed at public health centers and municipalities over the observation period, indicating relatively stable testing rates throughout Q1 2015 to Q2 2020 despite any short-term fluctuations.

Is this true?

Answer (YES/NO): YES